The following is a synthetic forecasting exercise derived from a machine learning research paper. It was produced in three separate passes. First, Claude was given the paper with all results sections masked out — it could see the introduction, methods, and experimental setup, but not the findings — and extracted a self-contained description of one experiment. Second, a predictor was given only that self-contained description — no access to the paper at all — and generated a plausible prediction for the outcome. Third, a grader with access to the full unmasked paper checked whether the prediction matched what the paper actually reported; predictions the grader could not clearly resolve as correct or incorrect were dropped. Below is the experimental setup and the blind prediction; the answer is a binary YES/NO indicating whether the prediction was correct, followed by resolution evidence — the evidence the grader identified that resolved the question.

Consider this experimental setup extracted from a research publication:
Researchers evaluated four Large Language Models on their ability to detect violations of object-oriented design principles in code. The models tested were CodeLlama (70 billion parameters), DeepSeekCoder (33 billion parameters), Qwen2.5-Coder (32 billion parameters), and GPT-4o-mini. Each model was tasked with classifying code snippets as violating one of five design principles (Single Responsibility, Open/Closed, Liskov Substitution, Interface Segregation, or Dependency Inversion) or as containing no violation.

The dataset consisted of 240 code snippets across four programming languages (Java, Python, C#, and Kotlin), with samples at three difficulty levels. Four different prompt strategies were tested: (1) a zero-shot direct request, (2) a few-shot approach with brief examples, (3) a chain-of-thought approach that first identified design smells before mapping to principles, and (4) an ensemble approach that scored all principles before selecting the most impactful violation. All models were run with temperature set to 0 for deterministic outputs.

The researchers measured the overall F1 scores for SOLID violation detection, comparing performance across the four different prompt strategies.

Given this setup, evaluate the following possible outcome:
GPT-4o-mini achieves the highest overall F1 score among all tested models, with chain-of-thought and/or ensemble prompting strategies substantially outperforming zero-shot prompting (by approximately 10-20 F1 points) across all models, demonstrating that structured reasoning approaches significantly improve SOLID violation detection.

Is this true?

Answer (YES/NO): NO